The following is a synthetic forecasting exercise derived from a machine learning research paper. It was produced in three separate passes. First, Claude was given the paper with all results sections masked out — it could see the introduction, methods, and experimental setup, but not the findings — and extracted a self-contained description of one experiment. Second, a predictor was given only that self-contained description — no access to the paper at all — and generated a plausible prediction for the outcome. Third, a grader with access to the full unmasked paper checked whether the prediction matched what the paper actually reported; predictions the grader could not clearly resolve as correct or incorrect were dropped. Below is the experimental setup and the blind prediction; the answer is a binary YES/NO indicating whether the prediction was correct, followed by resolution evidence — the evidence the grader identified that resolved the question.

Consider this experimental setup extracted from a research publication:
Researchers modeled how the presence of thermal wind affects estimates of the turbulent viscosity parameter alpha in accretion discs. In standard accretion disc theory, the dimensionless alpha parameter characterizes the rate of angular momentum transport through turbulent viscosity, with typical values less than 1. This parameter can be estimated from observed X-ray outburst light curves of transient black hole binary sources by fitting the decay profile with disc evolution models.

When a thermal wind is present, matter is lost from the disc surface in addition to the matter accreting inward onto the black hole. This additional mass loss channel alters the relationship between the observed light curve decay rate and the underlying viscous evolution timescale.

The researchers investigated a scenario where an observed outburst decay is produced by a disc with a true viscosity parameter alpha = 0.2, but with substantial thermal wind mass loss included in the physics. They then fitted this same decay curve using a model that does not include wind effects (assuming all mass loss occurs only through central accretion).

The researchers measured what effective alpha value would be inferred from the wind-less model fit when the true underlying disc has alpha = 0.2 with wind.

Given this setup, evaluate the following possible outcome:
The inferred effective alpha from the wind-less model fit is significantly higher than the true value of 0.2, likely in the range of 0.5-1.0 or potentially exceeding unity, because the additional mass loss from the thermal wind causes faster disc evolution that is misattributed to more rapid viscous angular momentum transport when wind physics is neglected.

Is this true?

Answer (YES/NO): NO